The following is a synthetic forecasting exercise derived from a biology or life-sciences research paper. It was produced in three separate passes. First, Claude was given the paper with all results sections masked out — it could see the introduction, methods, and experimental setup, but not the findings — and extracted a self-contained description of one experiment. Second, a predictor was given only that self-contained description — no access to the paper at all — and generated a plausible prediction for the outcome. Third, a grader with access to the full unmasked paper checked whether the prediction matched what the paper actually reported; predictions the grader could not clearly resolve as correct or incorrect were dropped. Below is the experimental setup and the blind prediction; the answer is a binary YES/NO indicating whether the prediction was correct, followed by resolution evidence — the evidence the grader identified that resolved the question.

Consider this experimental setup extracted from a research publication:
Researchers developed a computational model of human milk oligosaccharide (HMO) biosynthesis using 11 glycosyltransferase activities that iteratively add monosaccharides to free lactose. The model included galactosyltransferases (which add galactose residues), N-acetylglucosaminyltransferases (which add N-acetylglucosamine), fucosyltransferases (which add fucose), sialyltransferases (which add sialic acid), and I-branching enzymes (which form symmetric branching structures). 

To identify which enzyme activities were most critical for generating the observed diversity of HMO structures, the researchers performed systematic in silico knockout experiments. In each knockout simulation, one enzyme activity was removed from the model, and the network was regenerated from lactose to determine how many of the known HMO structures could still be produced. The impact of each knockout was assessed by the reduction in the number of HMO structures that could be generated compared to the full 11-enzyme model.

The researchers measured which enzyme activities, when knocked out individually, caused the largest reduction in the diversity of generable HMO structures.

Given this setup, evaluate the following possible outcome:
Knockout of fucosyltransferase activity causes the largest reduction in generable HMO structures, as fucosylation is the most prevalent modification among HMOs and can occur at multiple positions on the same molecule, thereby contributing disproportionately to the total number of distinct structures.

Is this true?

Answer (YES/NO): NO